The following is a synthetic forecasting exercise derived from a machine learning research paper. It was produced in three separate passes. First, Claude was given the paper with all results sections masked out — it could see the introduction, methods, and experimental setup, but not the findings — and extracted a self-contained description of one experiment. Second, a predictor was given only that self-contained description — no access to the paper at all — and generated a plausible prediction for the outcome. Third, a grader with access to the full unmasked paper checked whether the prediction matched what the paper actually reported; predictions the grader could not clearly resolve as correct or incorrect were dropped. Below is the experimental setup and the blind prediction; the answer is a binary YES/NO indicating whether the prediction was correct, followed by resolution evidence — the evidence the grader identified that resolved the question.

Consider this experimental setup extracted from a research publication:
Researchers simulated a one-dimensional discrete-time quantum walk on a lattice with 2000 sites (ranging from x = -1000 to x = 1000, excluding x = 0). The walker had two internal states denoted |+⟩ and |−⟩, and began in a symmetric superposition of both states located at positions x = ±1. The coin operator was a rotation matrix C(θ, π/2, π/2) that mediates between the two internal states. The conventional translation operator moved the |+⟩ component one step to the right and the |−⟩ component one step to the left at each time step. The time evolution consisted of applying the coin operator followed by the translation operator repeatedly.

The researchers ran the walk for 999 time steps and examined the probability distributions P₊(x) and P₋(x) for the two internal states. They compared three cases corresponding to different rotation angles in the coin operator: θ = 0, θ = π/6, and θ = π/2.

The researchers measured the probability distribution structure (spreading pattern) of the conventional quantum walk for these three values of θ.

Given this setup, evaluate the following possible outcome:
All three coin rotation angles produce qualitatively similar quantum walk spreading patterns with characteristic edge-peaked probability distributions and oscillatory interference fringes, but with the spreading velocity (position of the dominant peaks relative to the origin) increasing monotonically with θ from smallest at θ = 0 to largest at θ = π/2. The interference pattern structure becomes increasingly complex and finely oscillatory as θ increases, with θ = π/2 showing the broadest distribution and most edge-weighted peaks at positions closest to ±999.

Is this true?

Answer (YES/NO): NO